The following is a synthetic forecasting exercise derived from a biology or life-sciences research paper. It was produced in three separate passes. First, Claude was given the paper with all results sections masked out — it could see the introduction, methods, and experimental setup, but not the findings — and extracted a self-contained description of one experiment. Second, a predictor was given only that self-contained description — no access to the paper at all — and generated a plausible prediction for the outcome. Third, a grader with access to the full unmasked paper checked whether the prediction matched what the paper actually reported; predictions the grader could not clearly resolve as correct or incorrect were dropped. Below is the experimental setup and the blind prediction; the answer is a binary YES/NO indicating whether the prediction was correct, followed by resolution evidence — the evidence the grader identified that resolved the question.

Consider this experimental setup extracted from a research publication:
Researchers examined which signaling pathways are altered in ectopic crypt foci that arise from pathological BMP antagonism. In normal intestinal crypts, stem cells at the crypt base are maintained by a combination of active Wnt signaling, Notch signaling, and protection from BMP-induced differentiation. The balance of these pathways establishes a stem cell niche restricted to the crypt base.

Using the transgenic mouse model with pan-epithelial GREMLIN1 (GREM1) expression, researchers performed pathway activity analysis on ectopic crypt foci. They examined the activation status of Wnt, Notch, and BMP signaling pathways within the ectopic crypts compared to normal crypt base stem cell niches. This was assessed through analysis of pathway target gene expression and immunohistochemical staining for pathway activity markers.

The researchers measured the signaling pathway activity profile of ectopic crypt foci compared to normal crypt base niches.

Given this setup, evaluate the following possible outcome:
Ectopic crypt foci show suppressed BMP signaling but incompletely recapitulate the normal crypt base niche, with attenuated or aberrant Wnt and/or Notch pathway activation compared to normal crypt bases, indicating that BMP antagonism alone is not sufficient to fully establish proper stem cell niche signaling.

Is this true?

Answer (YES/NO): YES